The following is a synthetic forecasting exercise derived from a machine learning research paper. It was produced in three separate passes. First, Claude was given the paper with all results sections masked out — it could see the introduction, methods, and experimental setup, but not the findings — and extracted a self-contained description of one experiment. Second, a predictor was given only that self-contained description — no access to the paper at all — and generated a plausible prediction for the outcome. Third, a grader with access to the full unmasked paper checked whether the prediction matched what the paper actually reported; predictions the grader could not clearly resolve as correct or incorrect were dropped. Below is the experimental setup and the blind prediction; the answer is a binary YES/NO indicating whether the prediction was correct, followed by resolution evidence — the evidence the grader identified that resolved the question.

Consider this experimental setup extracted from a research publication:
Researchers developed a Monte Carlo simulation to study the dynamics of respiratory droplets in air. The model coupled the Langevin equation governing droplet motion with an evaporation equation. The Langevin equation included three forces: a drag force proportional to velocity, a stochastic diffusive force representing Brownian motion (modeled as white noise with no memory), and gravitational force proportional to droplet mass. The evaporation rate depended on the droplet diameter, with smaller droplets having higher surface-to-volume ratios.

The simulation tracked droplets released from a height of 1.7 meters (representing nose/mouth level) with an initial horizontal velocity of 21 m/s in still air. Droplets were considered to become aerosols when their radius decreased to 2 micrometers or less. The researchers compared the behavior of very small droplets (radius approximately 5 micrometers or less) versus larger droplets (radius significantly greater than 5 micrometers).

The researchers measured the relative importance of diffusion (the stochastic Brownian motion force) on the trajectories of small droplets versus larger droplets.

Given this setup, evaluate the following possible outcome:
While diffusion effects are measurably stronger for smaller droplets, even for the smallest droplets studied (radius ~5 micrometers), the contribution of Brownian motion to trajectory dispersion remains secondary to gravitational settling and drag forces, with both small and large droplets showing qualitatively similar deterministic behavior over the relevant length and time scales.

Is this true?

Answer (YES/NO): NO